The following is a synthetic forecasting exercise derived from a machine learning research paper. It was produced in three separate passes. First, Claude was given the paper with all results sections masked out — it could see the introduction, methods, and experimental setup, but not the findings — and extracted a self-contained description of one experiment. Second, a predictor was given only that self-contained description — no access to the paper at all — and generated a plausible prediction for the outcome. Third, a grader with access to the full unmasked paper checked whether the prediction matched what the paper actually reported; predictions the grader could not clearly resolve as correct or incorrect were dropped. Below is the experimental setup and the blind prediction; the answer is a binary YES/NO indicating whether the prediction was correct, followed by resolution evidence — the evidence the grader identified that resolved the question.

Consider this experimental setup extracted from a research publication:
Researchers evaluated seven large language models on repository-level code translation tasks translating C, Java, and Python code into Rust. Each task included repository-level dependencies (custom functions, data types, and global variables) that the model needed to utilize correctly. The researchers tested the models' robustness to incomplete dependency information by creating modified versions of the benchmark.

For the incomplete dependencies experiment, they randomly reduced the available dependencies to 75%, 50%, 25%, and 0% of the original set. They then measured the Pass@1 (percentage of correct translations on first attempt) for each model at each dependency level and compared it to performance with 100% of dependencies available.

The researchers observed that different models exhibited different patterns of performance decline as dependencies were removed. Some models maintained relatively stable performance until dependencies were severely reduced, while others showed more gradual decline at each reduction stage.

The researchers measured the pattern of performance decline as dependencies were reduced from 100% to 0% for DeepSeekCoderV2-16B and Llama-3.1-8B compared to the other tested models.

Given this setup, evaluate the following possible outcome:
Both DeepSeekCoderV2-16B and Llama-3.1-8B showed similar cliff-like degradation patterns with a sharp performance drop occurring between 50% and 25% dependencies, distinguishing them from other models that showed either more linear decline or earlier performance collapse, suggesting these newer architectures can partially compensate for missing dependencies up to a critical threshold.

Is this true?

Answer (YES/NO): NO